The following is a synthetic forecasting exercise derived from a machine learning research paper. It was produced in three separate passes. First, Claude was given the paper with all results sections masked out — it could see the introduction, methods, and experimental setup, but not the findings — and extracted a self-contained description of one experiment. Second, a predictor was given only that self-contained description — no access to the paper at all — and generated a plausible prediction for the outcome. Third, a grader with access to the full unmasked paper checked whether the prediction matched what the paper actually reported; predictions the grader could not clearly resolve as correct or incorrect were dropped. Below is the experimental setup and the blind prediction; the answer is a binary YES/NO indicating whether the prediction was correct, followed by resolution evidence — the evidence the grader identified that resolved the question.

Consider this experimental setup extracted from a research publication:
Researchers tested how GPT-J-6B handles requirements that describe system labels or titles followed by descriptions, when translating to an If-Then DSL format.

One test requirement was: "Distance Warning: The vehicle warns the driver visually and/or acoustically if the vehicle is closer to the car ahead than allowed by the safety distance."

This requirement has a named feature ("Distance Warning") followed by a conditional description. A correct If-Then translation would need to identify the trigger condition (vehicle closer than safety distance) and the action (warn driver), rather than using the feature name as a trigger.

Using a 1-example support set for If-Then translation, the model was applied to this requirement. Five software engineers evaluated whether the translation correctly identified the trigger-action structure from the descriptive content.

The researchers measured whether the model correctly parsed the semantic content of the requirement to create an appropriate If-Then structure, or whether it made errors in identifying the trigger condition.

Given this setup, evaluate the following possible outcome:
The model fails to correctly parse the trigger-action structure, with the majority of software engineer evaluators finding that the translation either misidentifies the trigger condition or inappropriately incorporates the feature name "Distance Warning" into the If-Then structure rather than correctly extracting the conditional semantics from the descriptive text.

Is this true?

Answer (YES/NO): YES